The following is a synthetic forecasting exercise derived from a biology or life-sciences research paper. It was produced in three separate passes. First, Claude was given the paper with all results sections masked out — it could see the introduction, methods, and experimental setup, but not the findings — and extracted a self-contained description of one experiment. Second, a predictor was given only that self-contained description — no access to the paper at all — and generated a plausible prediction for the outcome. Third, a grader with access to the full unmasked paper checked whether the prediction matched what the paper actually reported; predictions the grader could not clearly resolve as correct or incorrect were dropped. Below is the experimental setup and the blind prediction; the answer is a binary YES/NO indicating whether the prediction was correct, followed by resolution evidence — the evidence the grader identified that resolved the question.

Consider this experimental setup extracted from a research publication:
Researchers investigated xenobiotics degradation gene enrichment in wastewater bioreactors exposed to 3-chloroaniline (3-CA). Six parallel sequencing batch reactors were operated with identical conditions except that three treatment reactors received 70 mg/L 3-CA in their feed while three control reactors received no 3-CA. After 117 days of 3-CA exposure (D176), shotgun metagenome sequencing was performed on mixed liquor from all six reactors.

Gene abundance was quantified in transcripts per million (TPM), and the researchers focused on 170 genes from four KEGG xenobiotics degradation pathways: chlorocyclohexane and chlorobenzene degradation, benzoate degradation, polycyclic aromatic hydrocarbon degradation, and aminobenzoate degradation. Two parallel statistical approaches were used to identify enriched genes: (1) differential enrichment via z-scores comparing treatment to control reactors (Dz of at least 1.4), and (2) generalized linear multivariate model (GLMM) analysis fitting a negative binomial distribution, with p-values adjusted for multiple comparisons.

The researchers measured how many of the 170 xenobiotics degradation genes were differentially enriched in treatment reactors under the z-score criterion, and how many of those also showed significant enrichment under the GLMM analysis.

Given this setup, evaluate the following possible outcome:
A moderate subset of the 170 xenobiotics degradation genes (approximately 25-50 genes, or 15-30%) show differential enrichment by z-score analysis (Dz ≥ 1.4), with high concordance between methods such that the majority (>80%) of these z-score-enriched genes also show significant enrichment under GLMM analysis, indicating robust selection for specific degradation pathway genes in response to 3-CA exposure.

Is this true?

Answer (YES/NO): NO